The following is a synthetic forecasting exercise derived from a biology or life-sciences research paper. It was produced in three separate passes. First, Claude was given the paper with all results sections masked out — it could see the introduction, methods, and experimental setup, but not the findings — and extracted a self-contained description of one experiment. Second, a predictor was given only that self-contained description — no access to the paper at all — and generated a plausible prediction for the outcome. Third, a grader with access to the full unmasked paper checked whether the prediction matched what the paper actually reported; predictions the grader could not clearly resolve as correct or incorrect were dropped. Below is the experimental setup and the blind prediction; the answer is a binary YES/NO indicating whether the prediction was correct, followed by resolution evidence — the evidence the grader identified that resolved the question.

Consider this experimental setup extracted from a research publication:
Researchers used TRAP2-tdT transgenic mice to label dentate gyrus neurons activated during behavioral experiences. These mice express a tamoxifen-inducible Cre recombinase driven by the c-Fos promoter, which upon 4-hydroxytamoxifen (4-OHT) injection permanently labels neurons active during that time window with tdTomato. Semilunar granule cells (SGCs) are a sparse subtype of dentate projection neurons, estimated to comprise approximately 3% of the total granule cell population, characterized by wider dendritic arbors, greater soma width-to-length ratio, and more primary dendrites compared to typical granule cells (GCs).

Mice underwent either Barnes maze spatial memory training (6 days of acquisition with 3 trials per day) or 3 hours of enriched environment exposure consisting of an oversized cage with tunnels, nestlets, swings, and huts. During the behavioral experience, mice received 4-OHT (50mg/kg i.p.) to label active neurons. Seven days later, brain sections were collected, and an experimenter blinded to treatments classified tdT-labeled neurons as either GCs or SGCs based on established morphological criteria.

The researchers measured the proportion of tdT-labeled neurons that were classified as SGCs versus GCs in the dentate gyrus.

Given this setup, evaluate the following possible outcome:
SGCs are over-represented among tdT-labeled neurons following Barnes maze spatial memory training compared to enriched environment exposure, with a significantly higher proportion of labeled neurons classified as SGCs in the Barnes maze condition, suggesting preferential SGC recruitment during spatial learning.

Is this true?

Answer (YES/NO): NO